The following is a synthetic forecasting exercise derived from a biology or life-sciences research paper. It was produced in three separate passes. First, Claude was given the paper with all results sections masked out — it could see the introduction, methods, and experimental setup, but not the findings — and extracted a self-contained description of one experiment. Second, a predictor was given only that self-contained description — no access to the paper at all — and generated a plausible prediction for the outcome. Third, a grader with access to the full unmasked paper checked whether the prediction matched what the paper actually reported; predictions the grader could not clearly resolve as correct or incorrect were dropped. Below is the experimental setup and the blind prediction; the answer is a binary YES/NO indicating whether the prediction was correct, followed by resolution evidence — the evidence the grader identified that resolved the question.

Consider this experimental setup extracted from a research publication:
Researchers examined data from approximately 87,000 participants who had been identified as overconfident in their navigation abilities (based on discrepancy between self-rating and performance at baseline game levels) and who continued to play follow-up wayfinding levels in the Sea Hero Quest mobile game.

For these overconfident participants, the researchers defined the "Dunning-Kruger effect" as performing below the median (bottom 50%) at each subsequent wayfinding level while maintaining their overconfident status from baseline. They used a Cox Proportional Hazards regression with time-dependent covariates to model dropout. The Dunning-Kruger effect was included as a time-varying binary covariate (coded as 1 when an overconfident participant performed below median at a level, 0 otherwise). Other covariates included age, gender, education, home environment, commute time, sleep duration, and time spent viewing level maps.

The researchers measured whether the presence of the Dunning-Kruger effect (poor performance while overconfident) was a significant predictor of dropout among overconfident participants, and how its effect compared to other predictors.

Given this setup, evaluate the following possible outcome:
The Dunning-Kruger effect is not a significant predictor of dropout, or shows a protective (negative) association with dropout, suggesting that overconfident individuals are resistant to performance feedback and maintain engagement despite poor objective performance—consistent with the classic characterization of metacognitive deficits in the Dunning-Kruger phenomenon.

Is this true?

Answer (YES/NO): NO